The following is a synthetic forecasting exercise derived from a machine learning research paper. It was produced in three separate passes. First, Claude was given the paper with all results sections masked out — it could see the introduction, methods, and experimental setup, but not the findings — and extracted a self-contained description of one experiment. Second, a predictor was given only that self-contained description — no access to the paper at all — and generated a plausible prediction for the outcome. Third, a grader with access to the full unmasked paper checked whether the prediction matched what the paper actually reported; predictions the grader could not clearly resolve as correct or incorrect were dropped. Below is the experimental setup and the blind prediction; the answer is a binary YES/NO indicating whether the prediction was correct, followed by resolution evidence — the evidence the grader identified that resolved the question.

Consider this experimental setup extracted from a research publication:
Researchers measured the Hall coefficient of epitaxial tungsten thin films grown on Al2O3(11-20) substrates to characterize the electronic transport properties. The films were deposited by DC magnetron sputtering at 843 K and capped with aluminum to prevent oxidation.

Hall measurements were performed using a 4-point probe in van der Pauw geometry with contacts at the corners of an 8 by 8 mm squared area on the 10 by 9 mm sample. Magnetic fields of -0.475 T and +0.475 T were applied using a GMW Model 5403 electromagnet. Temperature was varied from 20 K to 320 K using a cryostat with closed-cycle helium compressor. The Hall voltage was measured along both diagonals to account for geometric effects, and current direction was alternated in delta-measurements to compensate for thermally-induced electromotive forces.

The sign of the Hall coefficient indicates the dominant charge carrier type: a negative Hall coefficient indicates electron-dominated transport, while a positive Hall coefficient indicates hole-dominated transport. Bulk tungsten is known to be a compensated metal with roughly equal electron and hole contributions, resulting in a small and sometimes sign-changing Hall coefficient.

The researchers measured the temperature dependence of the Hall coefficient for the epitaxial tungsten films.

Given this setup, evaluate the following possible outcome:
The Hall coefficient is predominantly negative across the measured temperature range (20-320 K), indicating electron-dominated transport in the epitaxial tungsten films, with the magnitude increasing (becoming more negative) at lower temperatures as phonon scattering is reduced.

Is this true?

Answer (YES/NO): NO